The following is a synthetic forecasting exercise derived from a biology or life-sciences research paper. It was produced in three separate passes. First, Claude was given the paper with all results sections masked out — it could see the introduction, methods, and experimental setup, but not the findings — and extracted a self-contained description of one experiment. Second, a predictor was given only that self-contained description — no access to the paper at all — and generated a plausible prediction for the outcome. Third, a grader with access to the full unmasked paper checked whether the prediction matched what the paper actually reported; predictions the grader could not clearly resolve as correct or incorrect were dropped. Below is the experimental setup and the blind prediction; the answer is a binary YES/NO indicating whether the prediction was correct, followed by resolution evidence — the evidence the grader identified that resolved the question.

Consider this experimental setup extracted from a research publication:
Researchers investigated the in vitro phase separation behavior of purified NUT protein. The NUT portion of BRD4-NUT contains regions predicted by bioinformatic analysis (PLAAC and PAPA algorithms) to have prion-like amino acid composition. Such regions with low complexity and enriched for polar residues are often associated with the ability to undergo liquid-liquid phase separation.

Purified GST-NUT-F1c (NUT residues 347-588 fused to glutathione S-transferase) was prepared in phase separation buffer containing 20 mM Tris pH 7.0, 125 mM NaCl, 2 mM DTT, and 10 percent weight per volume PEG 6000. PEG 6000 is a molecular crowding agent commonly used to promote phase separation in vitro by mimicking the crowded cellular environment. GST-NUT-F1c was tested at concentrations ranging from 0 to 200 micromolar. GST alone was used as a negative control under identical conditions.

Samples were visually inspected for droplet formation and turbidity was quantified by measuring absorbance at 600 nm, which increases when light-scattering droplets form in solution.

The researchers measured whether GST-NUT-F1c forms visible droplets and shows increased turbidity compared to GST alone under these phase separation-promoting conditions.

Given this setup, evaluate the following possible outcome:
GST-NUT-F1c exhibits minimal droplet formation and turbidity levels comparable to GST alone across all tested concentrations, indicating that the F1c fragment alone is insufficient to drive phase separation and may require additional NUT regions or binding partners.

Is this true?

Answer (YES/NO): NO